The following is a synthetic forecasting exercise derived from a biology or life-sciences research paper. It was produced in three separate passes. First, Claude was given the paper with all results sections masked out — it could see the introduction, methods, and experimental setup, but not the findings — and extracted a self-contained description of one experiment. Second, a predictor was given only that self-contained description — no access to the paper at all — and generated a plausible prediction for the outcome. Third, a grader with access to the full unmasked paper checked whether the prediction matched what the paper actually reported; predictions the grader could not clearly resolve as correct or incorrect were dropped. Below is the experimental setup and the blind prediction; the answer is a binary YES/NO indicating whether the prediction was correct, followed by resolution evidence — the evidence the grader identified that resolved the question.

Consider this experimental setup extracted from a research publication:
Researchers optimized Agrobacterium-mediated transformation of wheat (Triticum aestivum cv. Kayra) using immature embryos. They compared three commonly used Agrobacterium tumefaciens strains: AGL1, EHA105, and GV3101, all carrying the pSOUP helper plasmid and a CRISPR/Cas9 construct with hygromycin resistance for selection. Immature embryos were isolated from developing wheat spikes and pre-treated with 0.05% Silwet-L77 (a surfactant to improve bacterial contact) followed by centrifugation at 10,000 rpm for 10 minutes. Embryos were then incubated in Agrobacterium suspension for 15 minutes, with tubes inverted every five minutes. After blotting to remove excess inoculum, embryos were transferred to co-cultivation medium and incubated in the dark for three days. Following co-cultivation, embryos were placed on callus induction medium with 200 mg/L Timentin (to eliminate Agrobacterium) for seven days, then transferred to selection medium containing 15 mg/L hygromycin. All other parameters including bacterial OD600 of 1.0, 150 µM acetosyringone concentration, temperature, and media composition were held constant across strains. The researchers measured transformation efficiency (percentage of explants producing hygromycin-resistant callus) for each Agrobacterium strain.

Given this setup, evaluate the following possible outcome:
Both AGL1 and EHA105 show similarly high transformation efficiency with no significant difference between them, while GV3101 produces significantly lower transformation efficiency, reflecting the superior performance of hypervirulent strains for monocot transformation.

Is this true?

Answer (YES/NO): NO